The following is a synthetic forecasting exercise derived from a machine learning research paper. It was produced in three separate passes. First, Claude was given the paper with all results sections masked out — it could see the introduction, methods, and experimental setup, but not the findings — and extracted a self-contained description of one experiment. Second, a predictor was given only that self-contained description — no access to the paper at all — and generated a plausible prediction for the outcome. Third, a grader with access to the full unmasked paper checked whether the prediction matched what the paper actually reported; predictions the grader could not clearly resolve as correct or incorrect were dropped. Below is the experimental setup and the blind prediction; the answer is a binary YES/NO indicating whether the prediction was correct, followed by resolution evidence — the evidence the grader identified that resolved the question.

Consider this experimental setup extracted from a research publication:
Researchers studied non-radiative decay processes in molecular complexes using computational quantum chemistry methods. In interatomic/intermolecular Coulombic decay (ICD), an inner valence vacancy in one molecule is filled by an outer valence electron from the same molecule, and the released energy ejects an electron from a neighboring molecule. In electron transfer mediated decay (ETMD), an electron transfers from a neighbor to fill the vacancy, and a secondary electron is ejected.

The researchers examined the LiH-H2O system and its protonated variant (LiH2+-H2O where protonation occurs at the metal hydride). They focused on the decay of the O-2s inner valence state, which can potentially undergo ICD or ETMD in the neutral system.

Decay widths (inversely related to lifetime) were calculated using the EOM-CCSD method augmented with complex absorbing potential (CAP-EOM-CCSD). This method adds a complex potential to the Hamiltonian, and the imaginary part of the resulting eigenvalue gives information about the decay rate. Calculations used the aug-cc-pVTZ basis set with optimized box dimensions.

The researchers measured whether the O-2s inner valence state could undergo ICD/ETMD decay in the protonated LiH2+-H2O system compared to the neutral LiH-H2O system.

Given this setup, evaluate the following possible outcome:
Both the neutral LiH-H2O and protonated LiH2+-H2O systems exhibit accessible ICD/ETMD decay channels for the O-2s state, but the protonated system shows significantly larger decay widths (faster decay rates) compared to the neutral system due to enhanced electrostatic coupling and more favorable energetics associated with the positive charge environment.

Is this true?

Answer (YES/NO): NO